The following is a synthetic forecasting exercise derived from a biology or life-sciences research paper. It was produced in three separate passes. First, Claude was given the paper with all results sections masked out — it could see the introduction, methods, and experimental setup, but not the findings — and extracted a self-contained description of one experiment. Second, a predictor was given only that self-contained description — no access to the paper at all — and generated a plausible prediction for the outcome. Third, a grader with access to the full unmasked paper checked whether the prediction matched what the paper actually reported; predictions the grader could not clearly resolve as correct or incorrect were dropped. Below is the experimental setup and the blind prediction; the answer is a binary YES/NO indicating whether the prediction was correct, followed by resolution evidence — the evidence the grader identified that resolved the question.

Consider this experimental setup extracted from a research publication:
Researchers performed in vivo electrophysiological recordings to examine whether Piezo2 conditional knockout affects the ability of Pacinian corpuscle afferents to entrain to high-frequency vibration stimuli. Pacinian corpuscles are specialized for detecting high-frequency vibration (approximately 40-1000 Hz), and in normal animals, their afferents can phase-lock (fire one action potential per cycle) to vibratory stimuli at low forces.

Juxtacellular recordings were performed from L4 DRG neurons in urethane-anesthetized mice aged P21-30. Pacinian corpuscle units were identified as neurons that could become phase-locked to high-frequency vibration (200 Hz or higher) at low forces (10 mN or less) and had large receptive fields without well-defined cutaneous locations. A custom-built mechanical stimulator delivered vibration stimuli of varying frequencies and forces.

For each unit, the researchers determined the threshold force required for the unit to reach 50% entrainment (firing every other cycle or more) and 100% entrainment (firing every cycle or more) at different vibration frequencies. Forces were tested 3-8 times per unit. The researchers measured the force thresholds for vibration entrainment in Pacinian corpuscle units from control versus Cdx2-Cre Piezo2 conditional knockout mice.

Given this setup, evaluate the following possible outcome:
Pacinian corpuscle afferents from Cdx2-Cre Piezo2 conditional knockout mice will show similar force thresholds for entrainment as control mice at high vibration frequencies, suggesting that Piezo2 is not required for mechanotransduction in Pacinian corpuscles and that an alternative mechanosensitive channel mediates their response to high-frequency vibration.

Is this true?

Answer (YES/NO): NO